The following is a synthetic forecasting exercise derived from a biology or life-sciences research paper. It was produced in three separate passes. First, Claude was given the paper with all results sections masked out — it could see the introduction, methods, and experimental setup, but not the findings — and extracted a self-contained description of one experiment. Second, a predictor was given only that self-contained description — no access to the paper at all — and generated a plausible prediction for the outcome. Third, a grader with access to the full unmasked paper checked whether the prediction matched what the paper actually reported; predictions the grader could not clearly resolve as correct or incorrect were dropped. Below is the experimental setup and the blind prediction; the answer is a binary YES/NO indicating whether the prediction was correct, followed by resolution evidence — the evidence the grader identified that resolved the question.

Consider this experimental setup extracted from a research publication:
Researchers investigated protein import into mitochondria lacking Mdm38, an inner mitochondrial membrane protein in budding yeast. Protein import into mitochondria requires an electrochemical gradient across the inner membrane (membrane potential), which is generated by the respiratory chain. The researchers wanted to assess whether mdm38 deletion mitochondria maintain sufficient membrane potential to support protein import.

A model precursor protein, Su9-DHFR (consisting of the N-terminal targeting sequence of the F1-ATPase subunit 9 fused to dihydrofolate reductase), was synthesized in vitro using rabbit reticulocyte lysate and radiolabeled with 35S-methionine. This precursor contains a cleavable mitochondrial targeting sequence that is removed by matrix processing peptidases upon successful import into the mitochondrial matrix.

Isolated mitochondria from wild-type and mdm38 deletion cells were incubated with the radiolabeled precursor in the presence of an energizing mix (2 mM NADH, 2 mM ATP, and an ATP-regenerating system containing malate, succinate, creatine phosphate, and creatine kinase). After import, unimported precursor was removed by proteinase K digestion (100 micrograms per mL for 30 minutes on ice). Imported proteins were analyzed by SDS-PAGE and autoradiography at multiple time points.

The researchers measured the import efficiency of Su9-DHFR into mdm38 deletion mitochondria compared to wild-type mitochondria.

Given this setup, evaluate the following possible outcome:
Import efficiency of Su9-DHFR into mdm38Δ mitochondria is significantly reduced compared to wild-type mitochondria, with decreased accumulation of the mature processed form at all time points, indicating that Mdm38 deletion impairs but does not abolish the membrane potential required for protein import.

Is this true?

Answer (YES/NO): NO